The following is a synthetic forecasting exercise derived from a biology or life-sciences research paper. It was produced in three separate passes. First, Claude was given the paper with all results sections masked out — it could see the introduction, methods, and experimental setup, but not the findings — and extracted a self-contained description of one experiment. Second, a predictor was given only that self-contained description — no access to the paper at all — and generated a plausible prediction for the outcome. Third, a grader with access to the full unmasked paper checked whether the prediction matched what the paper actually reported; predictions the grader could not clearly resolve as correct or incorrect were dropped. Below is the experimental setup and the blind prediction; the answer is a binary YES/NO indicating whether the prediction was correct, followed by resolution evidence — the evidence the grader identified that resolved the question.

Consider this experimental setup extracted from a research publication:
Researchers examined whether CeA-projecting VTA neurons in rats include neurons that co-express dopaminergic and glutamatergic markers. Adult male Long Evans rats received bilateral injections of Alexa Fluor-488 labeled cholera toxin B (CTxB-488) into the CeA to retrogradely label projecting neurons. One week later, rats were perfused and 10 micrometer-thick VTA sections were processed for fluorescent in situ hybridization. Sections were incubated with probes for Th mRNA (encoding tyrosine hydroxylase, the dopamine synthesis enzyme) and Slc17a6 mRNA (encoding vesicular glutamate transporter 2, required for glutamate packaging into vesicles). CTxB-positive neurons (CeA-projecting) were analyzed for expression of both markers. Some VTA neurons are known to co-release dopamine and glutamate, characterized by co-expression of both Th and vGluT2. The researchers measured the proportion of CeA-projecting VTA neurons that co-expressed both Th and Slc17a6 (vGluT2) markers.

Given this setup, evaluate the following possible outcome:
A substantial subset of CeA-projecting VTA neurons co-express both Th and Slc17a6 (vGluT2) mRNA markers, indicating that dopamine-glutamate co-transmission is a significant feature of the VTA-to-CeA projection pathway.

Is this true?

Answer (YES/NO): YES